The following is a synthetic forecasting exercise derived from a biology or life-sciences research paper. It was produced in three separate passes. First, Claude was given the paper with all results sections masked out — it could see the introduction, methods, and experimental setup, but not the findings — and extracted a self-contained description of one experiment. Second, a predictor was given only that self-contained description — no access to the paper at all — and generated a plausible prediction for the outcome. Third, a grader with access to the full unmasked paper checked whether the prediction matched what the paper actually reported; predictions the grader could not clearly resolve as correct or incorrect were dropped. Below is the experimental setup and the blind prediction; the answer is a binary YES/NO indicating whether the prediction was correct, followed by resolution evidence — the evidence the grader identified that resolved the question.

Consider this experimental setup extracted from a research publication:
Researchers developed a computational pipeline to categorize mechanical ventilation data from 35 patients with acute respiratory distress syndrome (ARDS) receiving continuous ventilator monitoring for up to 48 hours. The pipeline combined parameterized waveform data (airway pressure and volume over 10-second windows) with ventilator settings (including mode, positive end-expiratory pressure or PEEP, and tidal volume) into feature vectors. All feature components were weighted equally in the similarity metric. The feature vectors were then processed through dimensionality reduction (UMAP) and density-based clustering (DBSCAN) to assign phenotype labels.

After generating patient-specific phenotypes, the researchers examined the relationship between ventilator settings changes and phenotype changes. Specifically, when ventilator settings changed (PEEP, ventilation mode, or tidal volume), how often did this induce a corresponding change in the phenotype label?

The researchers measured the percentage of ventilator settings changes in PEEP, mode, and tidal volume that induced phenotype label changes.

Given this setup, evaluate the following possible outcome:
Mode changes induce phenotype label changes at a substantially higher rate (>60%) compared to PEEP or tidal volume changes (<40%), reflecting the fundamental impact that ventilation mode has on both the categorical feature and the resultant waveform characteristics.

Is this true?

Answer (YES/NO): NO